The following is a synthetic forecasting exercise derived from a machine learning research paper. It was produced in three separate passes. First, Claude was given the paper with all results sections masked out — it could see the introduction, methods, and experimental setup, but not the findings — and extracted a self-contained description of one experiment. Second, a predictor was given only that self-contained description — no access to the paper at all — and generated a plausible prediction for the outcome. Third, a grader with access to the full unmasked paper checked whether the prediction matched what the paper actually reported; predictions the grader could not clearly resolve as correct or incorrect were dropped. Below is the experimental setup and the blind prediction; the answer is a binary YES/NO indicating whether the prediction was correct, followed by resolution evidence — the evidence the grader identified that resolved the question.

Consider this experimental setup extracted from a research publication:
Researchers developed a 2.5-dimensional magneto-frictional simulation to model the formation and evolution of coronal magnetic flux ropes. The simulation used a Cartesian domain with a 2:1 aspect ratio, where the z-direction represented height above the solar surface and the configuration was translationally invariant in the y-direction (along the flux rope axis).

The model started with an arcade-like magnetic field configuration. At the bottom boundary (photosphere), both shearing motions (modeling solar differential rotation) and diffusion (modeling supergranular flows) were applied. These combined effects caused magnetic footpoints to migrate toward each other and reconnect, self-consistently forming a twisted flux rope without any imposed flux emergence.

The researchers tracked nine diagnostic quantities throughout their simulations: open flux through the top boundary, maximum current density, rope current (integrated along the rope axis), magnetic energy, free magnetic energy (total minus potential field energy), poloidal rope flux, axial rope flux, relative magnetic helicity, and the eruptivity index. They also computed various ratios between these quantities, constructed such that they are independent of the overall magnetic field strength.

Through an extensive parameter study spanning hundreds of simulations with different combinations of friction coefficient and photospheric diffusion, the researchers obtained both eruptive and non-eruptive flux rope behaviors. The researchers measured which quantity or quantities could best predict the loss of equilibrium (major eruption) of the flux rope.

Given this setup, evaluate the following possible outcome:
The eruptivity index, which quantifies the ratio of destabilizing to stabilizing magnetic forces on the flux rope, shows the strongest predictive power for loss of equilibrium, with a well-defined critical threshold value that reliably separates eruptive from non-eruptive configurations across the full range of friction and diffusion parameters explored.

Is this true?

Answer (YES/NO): NO